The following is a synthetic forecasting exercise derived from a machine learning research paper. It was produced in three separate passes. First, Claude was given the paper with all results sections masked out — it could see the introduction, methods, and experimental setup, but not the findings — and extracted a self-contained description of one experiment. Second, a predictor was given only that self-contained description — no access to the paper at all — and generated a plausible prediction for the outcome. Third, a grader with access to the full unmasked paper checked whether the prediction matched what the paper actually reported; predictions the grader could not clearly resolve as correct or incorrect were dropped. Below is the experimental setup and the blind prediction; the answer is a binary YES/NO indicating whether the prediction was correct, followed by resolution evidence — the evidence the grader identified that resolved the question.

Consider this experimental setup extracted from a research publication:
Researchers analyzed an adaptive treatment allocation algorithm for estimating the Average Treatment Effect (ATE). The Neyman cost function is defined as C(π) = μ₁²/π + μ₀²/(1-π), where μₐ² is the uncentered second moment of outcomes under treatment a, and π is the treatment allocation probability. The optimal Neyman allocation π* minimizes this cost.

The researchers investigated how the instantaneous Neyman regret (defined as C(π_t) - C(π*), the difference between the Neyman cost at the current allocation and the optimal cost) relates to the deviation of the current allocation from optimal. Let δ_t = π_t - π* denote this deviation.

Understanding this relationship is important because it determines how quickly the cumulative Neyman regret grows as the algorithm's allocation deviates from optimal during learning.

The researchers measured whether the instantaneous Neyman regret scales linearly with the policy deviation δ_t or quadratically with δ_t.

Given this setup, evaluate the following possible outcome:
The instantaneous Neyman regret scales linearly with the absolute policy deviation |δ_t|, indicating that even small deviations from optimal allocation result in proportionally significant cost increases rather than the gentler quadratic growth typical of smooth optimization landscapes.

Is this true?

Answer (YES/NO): NO